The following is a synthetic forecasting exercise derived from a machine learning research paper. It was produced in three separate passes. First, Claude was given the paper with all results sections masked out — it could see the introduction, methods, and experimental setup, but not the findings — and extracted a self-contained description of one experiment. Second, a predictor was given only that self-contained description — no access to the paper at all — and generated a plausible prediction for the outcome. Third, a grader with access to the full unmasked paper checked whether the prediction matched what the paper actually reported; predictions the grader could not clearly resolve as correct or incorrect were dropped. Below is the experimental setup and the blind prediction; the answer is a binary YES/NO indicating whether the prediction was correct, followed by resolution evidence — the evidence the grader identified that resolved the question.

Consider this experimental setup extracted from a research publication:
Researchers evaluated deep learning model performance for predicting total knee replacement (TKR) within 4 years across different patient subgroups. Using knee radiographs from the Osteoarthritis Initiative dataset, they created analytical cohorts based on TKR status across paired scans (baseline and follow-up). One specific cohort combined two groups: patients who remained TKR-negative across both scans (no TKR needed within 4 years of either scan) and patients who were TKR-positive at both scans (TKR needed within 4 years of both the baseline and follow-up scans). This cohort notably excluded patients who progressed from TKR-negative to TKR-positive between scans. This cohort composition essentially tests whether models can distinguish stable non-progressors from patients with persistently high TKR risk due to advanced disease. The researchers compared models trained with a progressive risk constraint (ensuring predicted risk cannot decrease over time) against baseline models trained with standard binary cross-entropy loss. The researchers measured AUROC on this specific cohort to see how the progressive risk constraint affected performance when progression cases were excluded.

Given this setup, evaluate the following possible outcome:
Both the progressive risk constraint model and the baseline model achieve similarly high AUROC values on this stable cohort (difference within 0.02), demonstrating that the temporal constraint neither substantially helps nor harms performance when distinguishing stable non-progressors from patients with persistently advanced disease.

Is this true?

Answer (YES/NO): YES